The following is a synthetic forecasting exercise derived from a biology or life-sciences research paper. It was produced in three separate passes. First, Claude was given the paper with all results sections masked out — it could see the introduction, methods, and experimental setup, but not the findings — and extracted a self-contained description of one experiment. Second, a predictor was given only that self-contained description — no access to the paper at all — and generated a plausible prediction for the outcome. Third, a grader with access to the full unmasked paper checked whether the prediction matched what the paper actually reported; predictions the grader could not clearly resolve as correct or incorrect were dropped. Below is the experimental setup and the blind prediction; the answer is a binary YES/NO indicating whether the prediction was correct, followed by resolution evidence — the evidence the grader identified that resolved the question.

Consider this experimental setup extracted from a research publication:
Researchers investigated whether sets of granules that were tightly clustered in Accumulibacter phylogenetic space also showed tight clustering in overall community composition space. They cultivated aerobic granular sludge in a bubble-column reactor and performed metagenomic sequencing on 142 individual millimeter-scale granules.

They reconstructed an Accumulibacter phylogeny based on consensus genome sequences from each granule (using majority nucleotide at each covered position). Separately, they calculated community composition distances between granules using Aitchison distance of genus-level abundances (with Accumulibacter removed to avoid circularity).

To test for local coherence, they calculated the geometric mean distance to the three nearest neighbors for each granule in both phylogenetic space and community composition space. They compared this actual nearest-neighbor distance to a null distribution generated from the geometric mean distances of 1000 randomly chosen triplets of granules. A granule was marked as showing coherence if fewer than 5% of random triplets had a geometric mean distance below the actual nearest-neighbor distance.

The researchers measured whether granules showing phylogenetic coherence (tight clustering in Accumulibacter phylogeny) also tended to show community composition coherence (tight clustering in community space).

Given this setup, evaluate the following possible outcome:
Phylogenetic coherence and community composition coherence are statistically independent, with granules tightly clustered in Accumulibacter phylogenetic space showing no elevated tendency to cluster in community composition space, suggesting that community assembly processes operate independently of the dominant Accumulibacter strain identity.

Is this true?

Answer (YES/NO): NO